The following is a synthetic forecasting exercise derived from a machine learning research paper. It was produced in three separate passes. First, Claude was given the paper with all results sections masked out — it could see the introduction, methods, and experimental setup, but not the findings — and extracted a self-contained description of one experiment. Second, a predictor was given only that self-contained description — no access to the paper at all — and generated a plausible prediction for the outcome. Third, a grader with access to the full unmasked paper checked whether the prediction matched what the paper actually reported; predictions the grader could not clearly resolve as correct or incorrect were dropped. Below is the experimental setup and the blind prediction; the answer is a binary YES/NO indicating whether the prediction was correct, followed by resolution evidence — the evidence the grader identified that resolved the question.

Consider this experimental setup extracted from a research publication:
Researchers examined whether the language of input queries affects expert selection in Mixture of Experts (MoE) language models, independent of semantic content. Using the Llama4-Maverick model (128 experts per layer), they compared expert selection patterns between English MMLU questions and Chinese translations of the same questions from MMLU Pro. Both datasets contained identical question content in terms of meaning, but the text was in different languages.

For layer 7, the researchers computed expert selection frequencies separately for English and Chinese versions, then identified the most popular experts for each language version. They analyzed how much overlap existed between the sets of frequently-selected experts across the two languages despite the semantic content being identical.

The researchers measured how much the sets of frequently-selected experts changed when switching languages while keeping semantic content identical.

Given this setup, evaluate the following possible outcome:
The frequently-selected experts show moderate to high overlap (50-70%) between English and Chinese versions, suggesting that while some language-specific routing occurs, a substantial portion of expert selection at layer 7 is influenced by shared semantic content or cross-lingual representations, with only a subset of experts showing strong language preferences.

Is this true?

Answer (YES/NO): NO